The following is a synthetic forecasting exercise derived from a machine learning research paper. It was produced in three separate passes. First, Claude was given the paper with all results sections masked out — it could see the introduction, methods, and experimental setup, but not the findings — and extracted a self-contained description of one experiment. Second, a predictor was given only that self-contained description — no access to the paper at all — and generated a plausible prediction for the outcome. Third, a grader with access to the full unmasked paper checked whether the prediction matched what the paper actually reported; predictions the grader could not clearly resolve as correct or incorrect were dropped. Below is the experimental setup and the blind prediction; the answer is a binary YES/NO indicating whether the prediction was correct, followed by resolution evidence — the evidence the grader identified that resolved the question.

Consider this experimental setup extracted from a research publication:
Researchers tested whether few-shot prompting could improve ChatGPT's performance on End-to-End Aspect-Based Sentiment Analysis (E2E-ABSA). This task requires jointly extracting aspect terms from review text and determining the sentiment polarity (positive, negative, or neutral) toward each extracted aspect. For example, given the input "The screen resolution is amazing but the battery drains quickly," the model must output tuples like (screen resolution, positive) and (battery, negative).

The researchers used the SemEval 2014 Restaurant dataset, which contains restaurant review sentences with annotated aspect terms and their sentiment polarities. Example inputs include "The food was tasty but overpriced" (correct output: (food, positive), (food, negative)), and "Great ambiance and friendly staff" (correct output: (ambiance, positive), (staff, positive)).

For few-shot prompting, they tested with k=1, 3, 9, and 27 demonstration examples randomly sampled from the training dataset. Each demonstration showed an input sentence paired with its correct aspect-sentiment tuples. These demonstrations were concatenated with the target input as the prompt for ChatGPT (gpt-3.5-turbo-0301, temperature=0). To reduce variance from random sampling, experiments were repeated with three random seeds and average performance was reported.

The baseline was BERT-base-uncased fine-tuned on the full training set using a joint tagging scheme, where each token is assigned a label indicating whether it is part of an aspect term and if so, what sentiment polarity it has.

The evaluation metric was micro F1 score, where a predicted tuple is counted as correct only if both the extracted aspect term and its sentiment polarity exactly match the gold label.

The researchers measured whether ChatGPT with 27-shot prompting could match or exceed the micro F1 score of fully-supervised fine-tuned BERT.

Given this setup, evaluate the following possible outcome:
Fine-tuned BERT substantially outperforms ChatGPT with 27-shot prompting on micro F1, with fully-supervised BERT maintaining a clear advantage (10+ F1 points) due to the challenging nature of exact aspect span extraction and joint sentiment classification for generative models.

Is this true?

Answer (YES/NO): NO